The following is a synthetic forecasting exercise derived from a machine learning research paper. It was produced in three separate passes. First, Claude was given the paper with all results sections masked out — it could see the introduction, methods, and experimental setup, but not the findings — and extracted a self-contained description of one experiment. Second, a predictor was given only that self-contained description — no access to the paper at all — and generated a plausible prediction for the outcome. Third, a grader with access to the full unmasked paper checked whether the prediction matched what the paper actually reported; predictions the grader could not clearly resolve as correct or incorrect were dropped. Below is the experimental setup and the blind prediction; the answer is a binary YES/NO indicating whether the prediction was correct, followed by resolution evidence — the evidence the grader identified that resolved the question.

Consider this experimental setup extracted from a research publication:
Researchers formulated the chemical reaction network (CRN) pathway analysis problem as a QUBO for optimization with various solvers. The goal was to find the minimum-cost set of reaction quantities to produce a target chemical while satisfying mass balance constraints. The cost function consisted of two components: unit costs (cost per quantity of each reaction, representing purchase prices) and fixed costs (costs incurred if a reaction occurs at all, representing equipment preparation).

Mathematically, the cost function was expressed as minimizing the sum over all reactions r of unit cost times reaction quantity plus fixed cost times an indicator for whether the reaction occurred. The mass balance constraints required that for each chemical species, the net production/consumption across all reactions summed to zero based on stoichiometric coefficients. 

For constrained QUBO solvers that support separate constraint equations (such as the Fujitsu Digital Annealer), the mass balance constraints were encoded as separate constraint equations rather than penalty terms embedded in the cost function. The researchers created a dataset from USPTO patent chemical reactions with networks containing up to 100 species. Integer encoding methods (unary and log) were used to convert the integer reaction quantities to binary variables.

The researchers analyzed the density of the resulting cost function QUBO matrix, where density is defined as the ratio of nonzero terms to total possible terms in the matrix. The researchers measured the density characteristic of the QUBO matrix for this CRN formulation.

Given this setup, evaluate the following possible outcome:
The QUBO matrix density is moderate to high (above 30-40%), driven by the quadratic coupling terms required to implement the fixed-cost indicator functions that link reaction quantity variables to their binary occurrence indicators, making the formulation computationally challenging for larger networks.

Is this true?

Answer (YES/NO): NO